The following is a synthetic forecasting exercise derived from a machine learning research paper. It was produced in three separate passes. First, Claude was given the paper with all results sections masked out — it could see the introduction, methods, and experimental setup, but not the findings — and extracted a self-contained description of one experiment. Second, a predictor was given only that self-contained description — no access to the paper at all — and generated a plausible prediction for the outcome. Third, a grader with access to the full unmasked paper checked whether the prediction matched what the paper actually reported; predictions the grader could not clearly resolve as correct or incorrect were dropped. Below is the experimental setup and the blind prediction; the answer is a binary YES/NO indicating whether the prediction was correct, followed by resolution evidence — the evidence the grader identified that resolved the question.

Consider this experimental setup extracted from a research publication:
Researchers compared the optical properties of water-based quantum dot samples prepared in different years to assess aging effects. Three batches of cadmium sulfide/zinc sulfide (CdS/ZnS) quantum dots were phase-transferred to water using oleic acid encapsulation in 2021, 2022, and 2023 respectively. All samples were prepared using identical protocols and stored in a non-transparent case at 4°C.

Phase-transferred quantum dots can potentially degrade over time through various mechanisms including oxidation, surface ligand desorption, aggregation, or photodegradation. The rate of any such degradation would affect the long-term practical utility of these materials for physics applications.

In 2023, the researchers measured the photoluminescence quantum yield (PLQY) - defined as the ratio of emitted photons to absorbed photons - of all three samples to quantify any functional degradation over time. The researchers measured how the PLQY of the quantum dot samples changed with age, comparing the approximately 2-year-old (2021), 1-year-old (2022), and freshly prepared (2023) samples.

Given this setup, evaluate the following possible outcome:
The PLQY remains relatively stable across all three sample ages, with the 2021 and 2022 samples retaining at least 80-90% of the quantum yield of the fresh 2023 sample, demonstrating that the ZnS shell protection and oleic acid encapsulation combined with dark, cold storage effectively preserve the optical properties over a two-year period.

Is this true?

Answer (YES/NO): NO